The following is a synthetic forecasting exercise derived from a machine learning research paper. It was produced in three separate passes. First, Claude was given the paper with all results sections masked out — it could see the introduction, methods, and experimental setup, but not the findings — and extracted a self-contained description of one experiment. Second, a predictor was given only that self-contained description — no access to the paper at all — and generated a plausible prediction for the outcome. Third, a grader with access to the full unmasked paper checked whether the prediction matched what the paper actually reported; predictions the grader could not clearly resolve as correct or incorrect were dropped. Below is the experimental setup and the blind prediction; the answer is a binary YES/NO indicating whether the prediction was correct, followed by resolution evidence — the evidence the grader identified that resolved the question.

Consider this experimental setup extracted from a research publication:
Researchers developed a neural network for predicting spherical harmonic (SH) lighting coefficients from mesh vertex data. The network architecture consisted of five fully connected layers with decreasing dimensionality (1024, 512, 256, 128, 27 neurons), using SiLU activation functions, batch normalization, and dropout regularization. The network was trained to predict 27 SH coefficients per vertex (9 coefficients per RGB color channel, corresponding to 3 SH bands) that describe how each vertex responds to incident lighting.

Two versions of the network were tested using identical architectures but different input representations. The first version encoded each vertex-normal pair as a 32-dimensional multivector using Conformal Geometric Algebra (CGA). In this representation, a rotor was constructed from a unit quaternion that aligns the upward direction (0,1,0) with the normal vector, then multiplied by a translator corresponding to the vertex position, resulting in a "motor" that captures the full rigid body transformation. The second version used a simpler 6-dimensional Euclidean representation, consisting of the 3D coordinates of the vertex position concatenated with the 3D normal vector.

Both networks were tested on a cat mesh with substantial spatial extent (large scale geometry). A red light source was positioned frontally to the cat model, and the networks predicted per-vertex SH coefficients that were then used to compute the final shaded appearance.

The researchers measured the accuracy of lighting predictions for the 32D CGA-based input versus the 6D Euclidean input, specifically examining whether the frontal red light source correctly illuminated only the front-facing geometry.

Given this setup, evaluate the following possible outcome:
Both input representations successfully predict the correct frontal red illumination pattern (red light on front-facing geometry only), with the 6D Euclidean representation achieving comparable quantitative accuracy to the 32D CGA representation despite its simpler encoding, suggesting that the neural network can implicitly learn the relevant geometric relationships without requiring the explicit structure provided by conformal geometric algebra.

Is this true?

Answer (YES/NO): NO